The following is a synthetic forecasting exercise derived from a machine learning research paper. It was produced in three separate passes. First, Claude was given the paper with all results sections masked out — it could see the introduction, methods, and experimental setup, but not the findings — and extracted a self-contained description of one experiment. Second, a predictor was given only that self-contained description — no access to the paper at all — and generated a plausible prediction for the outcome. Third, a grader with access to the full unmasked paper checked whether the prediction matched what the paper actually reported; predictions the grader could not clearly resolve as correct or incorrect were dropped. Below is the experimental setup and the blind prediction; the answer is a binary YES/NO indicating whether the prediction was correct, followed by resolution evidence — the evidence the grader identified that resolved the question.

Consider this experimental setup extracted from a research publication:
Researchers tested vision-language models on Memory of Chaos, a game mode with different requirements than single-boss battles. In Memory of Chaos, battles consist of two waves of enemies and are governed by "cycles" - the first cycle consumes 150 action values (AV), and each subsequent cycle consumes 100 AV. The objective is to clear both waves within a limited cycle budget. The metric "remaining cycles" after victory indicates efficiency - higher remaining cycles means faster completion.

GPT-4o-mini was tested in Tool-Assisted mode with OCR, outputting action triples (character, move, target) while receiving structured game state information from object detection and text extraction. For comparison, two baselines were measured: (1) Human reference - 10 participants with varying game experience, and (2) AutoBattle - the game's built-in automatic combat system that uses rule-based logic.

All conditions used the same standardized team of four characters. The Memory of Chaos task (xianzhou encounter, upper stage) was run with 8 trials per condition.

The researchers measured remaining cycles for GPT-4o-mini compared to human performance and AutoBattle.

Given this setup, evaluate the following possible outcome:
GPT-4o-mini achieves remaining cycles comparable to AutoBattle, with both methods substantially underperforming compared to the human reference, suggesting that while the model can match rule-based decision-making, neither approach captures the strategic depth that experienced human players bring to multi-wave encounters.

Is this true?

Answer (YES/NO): NO